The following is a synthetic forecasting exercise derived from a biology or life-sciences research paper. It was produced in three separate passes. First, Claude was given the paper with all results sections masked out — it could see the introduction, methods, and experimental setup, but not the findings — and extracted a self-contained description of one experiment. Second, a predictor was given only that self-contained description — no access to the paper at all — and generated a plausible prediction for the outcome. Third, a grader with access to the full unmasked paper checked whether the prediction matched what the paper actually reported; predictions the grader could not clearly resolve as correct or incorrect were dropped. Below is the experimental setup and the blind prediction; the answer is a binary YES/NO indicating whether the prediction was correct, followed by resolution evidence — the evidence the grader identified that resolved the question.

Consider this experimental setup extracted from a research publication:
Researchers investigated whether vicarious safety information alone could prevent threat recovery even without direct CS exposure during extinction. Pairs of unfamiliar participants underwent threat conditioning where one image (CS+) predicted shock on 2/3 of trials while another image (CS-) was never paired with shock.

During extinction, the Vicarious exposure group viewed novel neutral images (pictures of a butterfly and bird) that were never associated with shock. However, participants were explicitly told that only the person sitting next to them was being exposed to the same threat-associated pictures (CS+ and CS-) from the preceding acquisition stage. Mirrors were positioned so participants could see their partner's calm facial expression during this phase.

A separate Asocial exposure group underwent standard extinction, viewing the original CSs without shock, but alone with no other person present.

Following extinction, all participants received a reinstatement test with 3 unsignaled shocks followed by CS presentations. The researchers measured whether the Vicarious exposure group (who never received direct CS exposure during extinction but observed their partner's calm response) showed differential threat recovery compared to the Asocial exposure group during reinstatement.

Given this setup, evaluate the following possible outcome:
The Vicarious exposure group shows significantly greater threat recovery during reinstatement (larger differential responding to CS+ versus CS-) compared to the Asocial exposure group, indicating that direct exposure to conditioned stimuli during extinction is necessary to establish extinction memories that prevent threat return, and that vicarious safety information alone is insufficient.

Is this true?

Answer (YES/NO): NO